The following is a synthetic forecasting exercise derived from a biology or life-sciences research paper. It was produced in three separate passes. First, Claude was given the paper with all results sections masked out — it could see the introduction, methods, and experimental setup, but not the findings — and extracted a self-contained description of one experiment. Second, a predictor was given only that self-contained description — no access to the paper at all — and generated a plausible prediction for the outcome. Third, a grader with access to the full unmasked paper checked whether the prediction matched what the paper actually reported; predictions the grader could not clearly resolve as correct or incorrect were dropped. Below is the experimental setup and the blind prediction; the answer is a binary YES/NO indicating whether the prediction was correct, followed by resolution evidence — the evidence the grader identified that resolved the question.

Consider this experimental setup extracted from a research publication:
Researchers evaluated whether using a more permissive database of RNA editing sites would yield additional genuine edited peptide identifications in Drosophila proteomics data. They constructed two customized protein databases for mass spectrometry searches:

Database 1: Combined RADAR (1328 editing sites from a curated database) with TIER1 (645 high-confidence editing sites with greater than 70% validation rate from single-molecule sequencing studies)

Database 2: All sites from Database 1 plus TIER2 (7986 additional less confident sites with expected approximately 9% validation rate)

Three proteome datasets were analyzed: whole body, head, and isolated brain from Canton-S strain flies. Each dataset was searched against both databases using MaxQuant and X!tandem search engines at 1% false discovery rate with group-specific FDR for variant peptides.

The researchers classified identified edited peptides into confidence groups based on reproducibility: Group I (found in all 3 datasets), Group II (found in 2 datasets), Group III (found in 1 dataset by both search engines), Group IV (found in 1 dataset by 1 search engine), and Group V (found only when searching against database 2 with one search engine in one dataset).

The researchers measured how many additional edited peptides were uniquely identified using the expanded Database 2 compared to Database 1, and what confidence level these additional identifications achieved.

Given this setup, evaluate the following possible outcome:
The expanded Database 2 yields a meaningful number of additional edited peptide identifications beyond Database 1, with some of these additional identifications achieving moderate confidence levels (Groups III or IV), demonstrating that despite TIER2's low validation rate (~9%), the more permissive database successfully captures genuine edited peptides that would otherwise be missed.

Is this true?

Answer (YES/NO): NO